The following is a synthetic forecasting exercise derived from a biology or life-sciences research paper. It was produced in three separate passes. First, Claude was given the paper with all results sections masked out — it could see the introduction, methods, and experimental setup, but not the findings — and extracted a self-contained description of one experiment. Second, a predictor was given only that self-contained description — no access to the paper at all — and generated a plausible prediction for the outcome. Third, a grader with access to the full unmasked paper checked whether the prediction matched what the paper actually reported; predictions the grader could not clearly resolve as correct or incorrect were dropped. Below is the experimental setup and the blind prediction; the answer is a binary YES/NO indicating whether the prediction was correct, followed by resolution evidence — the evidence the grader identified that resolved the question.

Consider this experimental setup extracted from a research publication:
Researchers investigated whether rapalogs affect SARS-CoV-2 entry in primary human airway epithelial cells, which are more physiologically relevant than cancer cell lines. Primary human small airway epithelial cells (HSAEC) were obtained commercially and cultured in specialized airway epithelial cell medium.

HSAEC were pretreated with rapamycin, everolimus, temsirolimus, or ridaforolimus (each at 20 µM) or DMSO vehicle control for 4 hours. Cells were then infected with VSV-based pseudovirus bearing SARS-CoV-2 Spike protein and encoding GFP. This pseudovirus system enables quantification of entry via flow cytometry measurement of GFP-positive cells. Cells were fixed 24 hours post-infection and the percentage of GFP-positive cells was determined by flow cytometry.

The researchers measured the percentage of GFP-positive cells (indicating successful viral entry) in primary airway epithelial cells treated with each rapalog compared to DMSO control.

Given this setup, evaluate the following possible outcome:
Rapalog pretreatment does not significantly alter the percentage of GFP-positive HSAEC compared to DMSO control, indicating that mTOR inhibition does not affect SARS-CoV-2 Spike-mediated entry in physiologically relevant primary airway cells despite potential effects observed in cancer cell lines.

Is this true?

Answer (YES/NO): NO